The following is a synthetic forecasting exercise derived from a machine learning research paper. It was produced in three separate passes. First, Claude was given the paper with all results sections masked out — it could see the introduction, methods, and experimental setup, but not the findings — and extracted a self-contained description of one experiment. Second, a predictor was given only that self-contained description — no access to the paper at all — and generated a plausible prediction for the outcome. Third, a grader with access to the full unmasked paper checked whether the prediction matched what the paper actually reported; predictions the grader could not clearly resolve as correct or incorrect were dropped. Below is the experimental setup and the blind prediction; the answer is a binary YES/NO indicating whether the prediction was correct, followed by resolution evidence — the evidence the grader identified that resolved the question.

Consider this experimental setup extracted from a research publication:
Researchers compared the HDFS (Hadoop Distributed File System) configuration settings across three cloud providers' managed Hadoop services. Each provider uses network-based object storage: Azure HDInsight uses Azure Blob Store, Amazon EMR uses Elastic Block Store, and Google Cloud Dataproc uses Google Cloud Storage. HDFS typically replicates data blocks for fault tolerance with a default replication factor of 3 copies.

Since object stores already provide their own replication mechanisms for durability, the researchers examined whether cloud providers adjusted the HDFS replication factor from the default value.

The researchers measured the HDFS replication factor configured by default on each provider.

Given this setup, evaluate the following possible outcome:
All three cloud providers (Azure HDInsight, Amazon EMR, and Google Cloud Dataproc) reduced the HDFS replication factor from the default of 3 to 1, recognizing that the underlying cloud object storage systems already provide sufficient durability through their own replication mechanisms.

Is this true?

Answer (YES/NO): NO